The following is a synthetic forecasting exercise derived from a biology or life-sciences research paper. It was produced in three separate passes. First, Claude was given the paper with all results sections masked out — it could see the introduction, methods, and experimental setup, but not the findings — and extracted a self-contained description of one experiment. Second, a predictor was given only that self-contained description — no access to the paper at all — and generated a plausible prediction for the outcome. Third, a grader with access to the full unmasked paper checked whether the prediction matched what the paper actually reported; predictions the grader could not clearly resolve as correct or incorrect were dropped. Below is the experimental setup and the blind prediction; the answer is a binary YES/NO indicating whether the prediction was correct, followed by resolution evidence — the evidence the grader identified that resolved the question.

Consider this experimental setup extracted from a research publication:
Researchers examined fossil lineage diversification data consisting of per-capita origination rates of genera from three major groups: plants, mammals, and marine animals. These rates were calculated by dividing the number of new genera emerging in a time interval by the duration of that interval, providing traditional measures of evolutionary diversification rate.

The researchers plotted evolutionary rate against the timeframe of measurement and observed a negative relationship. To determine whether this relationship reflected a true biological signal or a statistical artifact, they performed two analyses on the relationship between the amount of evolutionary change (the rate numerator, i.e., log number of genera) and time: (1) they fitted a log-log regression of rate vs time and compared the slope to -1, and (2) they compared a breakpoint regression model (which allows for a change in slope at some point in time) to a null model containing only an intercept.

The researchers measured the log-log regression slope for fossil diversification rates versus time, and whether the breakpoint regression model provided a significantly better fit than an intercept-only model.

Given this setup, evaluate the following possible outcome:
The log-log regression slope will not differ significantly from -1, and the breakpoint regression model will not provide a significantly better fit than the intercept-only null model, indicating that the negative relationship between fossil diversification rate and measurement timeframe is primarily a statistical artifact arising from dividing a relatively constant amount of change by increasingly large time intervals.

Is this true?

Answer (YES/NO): NO